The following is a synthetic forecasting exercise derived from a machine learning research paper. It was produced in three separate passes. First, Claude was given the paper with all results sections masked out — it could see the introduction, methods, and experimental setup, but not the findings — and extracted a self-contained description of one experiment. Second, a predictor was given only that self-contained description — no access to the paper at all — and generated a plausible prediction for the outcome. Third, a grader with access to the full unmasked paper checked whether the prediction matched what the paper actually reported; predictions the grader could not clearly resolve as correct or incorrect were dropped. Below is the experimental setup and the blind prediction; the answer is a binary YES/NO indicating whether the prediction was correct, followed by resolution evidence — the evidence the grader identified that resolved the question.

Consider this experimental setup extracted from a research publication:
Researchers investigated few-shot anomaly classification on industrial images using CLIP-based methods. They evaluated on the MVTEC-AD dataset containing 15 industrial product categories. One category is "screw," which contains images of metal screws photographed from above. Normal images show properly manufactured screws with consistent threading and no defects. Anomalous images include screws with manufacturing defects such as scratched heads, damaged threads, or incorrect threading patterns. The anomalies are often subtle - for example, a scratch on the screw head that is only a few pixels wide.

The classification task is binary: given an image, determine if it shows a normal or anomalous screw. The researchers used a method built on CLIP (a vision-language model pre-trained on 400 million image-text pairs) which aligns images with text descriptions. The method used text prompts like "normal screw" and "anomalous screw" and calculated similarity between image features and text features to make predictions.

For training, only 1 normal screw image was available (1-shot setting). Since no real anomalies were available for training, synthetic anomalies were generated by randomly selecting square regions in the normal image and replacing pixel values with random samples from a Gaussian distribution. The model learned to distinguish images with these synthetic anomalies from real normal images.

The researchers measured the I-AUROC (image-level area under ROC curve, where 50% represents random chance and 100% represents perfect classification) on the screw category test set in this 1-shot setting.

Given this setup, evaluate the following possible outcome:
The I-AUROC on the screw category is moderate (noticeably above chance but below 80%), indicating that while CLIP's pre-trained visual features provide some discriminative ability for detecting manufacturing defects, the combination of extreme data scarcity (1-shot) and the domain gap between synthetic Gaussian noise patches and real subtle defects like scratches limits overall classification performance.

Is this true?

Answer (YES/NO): NO